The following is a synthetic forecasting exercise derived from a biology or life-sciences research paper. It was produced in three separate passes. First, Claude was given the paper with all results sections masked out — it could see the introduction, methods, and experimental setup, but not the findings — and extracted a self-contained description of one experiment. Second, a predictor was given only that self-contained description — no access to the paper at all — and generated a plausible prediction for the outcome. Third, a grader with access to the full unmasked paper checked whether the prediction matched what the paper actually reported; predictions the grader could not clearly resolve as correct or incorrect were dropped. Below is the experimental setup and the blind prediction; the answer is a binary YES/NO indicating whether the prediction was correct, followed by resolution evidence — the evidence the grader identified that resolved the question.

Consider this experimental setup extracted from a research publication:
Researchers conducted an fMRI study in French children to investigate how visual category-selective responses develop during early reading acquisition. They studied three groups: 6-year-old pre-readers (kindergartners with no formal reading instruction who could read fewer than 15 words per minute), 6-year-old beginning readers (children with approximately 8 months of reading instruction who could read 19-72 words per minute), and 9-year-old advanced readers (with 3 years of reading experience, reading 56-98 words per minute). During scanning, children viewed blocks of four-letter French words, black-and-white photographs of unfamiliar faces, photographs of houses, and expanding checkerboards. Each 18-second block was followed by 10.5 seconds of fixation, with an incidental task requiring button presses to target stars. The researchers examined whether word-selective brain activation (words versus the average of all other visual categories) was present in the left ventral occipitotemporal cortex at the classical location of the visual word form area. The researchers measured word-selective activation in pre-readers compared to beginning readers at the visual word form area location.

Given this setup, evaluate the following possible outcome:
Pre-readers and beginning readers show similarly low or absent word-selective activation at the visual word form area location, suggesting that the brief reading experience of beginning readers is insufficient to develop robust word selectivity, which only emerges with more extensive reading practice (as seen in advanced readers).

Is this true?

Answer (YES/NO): NO